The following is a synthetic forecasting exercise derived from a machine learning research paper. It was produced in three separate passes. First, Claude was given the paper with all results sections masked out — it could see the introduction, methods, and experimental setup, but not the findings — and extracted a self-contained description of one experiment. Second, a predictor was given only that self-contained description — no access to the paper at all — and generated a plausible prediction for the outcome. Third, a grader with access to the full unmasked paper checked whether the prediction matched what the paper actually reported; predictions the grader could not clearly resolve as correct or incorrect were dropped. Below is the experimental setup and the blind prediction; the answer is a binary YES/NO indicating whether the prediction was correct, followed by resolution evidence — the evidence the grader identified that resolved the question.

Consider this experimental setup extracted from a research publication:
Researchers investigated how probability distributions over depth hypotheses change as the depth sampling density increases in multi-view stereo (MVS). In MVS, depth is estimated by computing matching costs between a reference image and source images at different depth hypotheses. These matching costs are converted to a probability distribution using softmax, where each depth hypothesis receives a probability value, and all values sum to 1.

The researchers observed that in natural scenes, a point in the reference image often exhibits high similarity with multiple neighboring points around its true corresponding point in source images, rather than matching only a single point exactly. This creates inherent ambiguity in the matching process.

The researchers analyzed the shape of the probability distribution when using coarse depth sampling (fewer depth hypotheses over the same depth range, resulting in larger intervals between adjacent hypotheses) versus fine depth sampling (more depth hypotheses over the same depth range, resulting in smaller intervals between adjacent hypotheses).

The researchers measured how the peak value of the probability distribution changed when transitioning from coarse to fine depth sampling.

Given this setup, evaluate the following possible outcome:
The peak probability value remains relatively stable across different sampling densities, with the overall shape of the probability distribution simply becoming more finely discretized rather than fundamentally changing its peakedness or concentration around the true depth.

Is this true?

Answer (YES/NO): NO